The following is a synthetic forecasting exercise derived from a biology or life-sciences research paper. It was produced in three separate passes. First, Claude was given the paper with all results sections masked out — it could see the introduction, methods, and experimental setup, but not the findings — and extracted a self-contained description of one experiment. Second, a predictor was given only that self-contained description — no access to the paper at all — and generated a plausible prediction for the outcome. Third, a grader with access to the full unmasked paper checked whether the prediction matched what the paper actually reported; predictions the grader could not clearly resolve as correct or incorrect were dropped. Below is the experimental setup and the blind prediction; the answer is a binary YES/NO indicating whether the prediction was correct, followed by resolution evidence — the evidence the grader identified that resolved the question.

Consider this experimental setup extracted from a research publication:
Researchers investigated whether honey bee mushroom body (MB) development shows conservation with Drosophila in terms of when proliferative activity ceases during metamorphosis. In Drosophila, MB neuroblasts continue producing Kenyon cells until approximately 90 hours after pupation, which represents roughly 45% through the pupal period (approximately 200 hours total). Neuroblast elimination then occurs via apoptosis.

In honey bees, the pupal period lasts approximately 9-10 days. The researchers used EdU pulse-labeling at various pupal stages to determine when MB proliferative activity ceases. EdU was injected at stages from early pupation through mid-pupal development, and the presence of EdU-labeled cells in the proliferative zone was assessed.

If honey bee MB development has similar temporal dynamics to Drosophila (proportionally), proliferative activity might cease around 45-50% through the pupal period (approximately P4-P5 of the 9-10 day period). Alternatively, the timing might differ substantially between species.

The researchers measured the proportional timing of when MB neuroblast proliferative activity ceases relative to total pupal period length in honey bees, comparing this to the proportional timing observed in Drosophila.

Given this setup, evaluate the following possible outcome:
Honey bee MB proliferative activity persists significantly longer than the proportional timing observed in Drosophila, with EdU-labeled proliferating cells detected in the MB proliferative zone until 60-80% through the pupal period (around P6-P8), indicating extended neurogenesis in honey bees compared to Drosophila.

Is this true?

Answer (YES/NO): NO